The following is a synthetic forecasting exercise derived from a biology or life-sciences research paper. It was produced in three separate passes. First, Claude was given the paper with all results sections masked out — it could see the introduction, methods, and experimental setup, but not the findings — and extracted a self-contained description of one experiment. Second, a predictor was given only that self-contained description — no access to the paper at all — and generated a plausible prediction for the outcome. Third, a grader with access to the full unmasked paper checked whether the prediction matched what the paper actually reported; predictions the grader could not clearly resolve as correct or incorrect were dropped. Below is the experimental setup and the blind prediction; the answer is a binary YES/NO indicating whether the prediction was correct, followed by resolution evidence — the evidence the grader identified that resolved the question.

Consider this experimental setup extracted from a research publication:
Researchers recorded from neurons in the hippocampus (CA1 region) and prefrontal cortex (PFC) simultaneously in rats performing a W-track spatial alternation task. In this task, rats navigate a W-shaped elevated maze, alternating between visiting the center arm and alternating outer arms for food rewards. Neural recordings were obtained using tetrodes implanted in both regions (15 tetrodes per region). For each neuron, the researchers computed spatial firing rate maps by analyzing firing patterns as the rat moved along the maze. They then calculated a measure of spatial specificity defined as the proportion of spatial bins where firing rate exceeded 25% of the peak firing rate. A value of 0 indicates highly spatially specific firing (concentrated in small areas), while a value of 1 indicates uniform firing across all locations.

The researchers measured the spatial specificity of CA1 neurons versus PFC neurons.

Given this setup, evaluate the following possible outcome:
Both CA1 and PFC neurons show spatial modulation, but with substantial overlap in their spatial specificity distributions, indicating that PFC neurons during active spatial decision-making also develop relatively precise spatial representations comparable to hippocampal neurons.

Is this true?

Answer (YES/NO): NO